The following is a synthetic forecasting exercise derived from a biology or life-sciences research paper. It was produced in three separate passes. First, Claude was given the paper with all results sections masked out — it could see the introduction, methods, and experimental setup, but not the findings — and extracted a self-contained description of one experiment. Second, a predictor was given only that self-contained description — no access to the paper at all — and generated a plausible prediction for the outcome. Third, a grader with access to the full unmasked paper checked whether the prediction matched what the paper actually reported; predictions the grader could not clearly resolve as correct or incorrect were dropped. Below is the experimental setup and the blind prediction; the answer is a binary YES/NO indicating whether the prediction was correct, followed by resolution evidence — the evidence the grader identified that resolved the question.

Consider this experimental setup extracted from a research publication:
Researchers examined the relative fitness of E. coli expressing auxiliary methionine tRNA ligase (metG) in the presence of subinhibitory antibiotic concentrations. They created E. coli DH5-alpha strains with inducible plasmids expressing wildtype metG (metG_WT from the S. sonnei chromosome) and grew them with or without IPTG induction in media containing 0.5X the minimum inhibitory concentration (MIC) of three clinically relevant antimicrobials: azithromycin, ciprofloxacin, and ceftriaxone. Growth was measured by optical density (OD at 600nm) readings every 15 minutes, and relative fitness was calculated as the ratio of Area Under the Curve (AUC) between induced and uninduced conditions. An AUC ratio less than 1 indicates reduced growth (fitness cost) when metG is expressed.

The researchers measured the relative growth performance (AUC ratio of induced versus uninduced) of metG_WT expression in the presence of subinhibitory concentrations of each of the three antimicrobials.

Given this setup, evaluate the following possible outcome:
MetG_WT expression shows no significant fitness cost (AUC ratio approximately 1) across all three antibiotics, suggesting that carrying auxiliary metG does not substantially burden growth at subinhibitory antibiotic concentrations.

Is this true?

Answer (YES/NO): NO